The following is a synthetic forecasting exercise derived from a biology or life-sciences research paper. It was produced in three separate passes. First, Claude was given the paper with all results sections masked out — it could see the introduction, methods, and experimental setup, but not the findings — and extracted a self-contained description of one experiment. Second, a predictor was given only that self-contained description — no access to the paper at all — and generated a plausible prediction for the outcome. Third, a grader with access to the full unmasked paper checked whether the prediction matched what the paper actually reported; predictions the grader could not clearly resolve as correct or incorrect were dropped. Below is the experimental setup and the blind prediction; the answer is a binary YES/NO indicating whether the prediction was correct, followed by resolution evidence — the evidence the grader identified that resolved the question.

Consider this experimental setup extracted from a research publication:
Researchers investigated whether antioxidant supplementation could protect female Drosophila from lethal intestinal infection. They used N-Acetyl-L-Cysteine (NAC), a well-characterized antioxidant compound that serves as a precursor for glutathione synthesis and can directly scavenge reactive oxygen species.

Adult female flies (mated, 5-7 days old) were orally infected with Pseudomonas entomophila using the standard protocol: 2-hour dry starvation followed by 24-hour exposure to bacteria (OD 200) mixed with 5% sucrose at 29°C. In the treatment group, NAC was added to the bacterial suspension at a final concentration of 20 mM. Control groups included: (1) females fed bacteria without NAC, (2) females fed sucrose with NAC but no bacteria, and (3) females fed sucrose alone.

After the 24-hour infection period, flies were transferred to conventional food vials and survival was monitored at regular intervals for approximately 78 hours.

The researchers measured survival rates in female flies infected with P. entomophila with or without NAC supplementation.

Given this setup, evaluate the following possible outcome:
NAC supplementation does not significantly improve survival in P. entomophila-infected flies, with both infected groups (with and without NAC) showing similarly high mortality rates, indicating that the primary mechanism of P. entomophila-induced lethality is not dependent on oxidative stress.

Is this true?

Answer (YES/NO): NO